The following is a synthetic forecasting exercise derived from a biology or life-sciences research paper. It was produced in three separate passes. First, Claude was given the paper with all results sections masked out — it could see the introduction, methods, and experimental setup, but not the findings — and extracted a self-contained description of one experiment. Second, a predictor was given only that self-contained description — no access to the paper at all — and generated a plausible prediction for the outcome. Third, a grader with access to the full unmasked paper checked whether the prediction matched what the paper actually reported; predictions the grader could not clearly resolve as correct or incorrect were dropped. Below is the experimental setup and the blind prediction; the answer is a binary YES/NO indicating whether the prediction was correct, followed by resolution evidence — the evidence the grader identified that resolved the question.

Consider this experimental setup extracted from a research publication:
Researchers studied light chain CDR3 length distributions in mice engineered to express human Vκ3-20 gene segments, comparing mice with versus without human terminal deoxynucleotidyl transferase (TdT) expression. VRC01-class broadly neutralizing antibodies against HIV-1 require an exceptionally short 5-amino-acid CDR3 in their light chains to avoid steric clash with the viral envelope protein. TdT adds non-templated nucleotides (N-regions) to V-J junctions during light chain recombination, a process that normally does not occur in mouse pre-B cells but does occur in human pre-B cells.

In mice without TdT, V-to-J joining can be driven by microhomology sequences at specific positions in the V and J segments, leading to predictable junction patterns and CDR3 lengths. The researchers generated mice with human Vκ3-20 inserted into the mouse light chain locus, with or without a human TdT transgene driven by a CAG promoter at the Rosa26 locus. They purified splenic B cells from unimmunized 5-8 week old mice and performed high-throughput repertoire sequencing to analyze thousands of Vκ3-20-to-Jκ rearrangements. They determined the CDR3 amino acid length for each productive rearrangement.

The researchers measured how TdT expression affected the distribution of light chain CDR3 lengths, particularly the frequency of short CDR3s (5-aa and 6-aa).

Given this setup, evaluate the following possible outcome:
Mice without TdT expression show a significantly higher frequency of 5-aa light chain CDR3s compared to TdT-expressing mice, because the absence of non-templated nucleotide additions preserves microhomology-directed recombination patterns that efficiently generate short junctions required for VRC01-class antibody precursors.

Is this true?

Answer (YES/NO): NO